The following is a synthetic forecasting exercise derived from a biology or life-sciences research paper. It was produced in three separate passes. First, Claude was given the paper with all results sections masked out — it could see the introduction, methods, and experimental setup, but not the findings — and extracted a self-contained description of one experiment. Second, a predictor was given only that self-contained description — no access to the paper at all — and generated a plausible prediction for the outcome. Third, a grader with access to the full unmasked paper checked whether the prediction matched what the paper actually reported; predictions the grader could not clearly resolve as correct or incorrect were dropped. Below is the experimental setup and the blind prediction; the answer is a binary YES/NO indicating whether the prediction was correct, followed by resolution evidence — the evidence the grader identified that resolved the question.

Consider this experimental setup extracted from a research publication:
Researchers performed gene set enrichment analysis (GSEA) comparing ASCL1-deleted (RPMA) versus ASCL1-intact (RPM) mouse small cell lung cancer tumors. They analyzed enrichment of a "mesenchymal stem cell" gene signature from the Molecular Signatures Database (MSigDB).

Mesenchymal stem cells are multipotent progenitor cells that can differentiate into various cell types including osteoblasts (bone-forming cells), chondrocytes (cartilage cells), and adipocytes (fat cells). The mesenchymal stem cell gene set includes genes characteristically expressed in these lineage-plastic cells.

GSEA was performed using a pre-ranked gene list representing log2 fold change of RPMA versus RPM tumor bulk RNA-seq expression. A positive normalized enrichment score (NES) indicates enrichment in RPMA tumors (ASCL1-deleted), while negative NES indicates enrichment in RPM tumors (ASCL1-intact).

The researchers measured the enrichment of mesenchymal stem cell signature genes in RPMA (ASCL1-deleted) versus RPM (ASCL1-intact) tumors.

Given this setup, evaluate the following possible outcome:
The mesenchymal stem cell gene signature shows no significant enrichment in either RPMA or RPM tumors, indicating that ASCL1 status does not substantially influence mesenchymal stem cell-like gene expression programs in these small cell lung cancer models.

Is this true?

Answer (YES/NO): NO